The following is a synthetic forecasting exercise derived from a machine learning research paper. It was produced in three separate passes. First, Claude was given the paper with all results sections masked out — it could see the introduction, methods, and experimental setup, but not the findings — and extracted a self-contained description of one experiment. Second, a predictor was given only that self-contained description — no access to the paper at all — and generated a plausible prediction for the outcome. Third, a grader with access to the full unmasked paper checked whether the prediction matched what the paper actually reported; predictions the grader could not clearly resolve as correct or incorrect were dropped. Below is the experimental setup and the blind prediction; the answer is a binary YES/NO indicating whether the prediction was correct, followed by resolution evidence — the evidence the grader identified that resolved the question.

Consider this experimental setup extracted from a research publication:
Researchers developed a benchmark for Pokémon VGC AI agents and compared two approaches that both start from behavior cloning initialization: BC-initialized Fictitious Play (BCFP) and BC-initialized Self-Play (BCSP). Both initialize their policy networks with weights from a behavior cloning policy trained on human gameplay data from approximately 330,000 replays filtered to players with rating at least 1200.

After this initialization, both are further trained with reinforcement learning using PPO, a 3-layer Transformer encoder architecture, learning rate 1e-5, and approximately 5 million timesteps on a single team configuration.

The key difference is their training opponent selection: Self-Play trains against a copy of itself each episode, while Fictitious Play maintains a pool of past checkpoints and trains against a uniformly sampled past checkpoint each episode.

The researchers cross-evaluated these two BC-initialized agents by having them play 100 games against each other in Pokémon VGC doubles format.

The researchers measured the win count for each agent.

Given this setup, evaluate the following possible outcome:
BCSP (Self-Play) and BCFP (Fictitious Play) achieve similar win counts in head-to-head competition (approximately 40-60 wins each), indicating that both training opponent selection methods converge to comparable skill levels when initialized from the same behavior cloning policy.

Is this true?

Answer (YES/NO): NO